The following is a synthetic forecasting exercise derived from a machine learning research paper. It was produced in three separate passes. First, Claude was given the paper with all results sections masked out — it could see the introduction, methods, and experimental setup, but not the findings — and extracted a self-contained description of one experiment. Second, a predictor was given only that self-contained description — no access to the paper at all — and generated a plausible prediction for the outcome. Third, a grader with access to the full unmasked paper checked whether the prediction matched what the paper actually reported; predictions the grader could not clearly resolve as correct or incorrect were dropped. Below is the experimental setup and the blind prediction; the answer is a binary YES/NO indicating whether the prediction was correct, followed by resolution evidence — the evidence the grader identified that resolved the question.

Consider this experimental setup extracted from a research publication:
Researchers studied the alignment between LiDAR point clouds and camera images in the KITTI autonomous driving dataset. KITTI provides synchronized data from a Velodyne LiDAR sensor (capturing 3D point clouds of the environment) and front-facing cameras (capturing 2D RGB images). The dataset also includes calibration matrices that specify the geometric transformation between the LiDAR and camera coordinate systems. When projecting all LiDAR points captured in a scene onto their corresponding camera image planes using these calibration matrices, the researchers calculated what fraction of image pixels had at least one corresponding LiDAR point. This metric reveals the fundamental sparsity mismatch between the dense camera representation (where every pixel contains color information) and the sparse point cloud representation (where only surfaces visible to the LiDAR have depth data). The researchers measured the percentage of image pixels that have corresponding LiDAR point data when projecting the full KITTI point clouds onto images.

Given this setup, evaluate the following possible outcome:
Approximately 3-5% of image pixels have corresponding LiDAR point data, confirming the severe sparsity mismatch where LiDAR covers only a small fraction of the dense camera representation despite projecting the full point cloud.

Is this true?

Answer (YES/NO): YES